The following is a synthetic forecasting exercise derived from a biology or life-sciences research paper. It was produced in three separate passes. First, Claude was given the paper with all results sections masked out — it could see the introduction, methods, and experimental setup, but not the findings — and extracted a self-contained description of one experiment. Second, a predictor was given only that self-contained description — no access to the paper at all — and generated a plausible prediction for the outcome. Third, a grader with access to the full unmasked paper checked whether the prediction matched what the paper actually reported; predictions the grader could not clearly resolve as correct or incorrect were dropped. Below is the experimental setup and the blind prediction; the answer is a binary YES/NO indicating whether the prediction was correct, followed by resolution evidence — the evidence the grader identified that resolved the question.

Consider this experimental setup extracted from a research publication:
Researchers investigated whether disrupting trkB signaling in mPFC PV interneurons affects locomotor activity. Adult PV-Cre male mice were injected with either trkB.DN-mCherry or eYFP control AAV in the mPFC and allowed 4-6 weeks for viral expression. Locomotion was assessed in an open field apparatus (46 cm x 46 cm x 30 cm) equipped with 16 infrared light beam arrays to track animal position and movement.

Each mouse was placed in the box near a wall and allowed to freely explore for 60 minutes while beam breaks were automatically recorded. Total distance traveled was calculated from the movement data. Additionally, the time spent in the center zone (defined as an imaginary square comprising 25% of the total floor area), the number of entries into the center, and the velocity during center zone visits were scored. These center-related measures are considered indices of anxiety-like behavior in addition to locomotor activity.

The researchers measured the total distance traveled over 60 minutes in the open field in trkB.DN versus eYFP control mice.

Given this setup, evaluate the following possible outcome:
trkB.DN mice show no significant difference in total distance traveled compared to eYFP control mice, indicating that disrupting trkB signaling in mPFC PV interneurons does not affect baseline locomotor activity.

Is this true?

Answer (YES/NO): YES